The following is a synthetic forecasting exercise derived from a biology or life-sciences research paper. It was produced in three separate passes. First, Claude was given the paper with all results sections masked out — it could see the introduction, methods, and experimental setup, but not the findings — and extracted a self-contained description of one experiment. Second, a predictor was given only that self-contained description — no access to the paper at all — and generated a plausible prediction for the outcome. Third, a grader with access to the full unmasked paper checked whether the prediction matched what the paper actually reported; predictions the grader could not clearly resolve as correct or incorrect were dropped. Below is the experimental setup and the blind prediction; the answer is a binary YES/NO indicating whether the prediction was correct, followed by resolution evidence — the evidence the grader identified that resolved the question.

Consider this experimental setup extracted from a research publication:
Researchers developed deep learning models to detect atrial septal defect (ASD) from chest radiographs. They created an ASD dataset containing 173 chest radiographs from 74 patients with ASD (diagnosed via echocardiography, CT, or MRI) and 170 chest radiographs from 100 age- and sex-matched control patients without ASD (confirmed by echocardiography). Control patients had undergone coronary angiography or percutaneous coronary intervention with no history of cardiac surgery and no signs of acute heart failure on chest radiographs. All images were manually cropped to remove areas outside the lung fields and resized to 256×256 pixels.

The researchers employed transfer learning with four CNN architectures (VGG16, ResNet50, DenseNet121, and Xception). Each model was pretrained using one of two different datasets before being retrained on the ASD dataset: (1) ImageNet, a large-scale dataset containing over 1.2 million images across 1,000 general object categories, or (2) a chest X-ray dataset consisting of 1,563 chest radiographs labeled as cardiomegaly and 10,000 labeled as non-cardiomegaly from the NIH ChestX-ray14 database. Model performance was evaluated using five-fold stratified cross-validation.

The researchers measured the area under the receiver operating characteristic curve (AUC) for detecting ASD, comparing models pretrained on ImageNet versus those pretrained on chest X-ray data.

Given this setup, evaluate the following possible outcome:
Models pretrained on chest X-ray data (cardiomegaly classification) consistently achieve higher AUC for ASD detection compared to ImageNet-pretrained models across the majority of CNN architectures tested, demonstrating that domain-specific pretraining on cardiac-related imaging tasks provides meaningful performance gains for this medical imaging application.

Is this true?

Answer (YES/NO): NO